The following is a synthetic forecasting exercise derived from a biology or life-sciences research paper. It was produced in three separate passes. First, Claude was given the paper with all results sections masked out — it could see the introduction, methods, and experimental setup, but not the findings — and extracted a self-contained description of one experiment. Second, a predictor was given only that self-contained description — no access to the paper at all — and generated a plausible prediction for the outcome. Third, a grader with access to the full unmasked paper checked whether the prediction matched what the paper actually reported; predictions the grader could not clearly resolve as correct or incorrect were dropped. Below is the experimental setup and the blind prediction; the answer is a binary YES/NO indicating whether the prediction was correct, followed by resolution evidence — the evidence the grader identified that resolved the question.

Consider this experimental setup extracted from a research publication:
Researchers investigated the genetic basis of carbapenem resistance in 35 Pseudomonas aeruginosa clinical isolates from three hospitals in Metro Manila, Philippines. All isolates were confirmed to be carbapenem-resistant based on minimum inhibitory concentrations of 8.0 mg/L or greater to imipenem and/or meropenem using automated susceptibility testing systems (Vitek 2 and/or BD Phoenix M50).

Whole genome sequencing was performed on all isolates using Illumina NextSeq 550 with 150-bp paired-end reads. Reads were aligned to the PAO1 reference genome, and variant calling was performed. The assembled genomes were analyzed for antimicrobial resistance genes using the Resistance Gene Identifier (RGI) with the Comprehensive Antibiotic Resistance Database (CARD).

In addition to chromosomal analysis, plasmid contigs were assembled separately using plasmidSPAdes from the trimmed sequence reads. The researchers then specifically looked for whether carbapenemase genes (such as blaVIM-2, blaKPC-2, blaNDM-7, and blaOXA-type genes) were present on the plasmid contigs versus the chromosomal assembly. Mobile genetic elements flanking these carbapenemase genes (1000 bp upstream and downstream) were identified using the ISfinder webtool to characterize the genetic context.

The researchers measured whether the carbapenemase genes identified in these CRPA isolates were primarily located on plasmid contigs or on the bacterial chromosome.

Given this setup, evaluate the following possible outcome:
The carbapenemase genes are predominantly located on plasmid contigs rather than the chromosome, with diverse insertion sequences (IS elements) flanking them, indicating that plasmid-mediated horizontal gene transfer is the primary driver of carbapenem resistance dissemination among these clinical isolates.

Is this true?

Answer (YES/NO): YES